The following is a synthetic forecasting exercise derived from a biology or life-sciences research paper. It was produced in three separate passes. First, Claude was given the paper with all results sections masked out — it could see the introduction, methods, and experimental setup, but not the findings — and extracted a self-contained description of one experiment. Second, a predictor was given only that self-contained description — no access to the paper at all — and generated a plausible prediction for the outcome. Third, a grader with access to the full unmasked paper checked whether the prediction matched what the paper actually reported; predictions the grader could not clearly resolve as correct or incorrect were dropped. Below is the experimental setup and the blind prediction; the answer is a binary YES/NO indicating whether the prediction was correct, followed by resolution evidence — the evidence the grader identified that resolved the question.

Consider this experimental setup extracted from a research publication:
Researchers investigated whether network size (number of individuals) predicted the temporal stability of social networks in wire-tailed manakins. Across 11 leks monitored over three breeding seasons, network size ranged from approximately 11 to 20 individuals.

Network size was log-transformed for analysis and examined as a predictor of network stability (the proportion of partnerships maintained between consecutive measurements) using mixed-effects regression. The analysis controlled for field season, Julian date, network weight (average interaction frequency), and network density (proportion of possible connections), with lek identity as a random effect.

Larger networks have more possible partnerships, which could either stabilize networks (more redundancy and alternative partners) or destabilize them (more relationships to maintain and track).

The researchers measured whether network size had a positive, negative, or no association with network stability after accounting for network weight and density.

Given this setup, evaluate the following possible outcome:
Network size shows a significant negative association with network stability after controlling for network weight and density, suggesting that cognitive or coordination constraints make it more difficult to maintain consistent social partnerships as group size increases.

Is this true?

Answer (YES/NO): NO